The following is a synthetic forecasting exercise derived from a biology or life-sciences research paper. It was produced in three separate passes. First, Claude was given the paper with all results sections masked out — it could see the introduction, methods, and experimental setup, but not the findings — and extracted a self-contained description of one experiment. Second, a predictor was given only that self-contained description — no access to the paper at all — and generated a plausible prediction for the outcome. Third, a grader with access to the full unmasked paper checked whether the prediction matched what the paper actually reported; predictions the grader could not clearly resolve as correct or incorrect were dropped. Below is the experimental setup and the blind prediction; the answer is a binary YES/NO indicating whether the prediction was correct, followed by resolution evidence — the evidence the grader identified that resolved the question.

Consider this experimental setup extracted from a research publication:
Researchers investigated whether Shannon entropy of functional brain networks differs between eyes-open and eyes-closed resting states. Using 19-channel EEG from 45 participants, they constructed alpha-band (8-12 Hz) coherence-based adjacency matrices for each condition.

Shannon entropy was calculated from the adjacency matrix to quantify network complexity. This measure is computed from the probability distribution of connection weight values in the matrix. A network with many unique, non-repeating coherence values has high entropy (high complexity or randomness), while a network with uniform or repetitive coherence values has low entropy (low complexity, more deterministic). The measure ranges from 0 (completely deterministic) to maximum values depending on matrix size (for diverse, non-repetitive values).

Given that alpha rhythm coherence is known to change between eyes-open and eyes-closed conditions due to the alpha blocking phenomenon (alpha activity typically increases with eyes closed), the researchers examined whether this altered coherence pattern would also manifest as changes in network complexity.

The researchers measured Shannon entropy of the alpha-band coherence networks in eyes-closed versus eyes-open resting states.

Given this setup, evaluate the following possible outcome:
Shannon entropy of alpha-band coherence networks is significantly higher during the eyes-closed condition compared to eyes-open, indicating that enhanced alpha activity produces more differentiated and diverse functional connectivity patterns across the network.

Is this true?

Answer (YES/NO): NO